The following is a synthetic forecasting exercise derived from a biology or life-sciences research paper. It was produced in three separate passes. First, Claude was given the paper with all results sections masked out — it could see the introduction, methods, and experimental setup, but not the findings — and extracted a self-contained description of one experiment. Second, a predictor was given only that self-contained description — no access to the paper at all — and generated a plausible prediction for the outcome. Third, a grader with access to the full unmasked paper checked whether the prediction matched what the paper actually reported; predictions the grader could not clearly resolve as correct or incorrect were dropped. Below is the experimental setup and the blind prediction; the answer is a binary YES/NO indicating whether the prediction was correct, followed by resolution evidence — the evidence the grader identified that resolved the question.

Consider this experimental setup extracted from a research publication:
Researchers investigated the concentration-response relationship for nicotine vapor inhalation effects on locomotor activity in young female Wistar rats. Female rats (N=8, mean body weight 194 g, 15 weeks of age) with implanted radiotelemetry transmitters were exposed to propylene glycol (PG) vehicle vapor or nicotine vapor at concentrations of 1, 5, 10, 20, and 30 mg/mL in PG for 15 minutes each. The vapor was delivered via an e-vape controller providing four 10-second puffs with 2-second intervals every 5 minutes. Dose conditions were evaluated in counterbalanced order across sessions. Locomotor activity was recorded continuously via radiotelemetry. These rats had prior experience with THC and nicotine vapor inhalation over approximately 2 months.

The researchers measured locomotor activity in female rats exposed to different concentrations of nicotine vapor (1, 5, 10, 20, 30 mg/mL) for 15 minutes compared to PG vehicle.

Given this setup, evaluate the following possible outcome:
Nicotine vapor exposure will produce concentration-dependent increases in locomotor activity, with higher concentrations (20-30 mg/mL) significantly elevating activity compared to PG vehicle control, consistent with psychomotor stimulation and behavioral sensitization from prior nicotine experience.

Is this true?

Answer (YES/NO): YES